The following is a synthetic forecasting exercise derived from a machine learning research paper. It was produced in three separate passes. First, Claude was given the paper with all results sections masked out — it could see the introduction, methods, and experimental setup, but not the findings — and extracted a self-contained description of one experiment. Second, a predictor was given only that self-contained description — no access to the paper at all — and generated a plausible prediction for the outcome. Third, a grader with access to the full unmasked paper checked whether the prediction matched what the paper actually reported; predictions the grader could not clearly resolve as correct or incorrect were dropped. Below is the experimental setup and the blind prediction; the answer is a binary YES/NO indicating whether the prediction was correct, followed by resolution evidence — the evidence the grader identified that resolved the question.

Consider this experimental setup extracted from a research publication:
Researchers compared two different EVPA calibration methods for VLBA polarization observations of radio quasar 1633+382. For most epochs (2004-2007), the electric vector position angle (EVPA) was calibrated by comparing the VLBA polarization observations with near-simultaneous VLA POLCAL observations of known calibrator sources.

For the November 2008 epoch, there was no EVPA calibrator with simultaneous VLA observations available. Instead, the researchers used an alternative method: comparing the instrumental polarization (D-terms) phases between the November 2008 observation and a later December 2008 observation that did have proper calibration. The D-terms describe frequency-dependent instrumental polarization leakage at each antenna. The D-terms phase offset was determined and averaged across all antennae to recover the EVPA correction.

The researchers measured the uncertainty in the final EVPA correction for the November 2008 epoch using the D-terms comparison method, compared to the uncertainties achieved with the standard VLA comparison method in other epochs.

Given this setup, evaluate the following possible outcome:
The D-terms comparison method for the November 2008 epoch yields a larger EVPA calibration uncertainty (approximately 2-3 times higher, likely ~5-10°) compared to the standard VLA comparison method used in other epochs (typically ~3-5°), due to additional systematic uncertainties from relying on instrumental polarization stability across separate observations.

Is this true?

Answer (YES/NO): NO